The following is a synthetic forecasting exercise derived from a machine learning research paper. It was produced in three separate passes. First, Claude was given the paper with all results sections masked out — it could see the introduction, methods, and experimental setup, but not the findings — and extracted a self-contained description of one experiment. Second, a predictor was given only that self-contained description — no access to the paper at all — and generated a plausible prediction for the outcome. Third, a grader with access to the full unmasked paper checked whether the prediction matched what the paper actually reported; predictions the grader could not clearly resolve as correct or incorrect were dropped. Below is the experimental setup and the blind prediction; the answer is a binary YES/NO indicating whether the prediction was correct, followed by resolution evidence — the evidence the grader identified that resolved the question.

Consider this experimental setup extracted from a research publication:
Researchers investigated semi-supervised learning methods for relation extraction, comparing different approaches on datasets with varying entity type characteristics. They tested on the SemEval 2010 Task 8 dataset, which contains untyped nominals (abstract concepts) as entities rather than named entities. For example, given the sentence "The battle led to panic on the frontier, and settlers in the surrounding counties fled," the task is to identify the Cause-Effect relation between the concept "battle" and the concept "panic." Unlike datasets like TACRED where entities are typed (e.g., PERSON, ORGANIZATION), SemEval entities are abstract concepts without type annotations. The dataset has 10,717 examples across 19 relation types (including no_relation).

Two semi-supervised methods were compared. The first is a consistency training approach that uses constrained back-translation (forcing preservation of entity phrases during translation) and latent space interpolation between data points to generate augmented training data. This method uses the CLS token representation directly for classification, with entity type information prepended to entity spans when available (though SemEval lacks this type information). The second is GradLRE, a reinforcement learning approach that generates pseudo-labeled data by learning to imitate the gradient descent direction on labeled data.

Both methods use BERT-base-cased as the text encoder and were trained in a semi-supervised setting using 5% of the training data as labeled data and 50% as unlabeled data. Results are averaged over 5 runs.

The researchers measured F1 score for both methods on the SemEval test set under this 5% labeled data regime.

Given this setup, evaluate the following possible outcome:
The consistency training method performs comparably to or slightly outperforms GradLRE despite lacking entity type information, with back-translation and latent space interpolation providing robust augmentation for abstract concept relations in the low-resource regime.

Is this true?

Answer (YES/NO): NO